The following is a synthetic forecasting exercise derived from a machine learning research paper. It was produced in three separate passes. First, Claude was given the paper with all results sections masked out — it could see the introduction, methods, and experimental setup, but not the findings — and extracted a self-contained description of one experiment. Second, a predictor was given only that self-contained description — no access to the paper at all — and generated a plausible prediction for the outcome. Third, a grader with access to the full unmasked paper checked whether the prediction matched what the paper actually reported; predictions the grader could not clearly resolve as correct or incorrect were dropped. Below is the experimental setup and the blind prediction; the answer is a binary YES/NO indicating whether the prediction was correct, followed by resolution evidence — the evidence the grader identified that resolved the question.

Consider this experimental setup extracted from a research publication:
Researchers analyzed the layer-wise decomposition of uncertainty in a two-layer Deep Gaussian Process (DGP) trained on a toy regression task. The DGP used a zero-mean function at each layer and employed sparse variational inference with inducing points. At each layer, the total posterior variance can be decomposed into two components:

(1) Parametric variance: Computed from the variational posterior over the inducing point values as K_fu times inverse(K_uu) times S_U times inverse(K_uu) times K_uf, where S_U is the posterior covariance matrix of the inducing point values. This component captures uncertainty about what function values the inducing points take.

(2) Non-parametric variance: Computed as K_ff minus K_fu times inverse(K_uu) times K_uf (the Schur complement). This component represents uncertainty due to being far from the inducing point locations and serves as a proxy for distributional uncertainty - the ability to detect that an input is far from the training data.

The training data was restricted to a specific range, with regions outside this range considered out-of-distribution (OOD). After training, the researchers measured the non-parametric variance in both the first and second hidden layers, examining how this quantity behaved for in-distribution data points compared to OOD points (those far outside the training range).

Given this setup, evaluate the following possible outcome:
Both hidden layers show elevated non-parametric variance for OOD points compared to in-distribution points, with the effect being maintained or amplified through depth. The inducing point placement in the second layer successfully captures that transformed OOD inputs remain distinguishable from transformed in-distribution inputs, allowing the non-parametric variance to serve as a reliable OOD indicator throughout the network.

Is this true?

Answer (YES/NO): NO